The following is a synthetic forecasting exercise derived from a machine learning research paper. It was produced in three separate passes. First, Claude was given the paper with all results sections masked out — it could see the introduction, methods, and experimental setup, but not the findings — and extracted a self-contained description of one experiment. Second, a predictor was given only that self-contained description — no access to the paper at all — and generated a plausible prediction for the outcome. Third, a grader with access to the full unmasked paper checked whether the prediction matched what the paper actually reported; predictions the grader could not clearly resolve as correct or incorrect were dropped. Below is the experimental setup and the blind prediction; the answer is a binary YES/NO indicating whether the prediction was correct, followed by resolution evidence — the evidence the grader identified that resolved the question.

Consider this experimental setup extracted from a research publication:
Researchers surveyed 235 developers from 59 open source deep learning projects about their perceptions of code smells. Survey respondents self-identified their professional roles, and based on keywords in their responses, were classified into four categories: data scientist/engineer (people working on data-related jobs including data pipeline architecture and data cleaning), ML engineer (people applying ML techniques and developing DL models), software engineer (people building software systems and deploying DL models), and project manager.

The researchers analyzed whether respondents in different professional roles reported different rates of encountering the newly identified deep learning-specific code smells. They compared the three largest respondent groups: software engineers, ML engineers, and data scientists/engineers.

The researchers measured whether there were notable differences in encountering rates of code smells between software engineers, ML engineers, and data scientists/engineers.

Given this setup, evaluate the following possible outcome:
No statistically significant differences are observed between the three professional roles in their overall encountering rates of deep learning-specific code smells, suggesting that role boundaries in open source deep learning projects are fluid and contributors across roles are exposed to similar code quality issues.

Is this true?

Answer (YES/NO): NO